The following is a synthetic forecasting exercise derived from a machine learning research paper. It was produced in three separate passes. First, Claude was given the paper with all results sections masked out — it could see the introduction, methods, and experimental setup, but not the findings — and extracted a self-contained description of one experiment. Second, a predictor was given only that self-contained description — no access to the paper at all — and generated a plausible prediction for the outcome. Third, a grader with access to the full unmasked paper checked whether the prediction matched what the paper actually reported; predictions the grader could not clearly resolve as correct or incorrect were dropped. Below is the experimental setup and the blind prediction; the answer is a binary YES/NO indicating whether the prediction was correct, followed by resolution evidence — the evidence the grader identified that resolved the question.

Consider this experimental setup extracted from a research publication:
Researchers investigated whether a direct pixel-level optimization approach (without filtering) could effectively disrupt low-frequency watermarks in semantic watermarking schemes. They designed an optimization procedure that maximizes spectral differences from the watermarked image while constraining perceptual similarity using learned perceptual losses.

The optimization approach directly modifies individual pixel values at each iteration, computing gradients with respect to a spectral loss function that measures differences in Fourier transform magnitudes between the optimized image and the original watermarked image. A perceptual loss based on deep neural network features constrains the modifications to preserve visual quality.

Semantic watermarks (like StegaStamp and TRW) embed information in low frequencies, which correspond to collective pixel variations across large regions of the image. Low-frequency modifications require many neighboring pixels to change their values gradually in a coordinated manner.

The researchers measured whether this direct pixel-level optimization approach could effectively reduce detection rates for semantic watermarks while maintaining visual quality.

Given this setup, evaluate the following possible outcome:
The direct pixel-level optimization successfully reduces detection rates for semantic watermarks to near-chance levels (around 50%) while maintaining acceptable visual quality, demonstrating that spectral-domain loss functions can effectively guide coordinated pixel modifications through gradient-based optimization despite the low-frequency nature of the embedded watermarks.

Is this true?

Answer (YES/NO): NO